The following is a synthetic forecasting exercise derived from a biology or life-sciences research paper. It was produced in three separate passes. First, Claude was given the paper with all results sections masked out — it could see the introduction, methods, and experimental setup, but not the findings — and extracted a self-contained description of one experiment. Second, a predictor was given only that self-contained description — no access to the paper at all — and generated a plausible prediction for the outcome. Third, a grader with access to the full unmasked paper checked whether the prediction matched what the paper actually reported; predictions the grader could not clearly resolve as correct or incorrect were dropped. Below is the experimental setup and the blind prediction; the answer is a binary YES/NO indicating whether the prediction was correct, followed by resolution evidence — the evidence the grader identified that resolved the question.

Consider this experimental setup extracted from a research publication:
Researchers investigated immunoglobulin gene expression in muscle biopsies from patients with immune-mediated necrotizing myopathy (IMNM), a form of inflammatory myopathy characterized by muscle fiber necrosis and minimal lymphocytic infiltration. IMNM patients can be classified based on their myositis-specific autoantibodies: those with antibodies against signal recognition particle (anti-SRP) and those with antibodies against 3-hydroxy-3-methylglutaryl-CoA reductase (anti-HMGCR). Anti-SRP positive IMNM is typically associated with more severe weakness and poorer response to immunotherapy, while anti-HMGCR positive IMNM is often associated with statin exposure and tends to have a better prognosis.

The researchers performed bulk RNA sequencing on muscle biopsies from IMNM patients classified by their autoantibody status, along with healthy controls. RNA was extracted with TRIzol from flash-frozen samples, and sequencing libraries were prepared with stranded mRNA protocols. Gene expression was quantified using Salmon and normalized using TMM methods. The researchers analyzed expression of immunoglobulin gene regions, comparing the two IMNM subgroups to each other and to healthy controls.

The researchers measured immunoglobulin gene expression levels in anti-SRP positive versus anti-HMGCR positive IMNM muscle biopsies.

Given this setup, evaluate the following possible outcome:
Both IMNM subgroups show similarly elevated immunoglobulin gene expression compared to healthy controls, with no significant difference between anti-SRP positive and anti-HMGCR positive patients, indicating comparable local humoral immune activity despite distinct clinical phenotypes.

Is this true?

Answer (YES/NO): NO